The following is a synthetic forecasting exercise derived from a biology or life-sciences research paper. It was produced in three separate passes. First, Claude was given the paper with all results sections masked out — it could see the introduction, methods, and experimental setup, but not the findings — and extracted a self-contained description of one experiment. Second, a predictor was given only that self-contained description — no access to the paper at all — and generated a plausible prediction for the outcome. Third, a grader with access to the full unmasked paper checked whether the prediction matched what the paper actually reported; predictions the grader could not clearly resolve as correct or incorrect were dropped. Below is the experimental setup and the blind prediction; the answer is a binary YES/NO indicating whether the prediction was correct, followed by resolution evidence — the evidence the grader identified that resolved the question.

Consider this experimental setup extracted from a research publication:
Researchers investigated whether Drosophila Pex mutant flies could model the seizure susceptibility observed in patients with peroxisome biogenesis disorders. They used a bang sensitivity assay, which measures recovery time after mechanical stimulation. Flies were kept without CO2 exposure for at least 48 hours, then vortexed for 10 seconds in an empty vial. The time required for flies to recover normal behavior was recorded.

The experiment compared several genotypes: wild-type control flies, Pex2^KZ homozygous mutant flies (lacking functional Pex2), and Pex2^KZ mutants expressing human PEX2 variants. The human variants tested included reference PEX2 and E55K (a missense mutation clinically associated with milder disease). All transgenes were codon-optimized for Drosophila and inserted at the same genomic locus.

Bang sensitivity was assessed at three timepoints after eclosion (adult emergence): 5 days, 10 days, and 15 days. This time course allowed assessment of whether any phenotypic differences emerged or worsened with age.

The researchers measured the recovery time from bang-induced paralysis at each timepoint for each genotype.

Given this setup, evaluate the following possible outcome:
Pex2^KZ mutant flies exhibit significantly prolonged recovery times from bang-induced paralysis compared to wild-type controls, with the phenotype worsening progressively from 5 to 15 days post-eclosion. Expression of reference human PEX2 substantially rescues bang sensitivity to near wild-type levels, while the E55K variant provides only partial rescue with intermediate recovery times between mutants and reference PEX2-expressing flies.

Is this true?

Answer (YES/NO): NO